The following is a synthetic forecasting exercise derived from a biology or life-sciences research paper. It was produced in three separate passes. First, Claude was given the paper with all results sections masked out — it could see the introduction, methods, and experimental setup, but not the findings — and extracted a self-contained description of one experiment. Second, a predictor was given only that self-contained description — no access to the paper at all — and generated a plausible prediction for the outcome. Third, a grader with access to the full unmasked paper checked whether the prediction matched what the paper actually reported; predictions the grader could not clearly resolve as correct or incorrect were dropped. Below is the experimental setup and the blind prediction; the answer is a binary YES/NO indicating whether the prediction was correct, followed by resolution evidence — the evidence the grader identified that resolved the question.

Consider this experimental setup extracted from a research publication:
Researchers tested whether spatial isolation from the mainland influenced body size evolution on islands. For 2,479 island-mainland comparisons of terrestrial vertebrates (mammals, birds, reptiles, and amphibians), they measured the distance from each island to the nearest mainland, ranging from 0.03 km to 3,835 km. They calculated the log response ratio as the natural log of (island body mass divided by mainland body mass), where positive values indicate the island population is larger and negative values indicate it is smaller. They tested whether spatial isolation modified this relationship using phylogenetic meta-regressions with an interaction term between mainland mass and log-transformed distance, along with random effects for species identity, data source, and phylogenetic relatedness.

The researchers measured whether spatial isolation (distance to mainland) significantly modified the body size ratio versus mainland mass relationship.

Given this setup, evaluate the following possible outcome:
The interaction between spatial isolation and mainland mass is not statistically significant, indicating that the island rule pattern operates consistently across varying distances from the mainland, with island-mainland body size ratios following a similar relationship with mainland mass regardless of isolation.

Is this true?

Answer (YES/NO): NO